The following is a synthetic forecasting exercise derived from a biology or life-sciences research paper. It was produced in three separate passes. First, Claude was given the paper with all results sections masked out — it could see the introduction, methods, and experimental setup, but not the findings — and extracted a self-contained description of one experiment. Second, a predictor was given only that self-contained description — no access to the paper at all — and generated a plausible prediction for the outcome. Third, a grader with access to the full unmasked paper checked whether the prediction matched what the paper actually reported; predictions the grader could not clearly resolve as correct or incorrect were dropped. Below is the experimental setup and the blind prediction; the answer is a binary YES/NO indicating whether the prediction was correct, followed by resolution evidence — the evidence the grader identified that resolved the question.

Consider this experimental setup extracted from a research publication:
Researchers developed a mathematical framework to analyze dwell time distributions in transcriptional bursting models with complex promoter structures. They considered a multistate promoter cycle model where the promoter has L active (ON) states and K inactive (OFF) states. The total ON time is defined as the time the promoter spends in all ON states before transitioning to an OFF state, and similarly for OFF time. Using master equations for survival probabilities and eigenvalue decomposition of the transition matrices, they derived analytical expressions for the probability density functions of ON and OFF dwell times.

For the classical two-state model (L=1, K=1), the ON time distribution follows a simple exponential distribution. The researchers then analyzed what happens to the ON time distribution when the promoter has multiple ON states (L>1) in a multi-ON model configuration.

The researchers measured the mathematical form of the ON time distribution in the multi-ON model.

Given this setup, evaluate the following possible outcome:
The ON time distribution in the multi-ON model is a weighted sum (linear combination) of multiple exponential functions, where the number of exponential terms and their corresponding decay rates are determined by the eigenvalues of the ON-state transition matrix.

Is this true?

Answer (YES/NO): YES